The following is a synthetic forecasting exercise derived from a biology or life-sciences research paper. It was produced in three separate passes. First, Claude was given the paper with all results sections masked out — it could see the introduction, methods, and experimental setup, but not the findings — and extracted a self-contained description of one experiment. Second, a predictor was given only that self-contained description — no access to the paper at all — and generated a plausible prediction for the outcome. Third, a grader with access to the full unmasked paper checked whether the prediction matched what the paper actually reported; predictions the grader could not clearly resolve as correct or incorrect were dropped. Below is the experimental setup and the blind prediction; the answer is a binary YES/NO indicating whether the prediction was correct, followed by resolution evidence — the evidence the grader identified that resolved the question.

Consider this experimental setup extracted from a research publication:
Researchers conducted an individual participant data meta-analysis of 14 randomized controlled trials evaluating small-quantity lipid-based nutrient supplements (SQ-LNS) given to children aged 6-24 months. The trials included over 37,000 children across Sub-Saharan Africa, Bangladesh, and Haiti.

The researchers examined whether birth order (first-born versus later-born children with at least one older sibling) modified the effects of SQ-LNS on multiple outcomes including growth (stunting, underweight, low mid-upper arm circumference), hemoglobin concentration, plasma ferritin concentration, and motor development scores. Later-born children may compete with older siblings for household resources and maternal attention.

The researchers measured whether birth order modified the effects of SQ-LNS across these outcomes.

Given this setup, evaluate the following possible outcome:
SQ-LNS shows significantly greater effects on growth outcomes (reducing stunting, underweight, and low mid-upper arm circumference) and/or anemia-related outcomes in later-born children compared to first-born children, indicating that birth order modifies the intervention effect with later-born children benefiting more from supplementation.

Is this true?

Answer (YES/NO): YES